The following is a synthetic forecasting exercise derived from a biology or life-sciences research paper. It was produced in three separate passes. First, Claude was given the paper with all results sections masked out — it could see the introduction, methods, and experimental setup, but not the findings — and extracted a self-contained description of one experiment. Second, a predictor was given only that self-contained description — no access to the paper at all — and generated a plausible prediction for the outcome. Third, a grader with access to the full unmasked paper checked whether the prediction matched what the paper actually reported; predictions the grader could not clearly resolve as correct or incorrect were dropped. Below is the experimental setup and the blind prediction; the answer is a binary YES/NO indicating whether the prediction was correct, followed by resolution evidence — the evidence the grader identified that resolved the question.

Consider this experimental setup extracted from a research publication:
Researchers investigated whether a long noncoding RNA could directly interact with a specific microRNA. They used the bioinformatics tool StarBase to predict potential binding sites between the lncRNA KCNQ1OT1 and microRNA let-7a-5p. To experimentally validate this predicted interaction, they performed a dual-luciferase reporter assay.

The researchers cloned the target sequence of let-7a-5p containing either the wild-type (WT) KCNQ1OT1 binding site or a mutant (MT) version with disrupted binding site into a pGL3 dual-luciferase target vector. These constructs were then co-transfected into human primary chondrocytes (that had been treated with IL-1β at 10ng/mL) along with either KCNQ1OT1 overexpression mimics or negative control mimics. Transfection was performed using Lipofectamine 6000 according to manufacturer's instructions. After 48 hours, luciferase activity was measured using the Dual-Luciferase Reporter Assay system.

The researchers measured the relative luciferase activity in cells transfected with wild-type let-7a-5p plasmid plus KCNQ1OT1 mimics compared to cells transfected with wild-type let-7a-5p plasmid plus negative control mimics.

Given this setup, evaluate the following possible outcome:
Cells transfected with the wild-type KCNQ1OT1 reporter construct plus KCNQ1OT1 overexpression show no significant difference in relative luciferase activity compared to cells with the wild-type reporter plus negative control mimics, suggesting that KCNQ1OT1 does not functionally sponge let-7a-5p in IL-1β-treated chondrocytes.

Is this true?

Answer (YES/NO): NO